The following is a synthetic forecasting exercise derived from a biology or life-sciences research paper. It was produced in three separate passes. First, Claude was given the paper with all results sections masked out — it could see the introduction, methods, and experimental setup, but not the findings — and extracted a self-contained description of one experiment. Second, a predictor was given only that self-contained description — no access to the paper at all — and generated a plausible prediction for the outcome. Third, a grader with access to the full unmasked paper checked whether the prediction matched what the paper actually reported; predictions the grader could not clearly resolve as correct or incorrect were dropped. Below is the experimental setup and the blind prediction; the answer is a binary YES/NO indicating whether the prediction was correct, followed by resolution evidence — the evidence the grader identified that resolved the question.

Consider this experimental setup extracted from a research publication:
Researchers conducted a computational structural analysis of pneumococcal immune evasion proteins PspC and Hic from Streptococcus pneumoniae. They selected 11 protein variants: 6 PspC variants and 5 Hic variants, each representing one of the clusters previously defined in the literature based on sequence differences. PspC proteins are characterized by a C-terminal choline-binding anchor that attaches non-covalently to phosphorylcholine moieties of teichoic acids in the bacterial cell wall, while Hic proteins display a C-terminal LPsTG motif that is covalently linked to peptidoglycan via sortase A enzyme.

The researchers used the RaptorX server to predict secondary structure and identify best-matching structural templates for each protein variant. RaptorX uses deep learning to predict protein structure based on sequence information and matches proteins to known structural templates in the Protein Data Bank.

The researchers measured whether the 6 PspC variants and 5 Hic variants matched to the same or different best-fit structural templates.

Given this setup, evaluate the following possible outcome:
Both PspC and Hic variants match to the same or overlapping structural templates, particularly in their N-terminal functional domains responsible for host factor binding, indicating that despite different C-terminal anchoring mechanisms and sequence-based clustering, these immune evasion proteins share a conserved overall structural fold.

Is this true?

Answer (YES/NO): NO